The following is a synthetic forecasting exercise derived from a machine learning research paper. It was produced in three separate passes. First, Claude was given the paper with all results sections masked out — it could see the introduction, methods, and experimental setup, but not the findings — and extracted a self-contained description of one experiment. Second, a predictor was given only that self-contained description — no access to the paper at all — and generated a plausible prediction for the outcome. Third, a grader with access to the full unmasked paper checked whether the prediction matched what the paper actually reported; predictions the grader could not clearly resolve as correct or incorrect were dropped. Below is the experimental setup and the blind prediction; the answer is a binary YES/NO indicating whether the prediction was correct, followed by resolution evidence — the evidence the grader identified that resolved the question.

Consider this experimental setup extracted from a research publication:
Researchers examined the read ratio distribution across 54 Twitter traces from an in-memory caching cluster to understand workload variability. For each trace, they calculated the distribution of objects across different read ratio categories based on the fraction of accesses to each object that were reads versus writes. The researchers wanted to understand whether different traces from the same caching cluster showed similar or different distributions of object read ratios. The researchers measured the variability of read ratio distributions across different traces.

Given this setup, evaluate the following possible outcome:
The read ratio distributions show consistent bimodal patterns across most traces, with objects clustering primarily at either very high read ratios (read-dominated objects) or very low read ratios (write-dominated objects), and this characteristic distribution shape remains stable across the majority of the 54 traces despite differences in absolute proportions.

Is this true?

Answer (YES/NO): NO